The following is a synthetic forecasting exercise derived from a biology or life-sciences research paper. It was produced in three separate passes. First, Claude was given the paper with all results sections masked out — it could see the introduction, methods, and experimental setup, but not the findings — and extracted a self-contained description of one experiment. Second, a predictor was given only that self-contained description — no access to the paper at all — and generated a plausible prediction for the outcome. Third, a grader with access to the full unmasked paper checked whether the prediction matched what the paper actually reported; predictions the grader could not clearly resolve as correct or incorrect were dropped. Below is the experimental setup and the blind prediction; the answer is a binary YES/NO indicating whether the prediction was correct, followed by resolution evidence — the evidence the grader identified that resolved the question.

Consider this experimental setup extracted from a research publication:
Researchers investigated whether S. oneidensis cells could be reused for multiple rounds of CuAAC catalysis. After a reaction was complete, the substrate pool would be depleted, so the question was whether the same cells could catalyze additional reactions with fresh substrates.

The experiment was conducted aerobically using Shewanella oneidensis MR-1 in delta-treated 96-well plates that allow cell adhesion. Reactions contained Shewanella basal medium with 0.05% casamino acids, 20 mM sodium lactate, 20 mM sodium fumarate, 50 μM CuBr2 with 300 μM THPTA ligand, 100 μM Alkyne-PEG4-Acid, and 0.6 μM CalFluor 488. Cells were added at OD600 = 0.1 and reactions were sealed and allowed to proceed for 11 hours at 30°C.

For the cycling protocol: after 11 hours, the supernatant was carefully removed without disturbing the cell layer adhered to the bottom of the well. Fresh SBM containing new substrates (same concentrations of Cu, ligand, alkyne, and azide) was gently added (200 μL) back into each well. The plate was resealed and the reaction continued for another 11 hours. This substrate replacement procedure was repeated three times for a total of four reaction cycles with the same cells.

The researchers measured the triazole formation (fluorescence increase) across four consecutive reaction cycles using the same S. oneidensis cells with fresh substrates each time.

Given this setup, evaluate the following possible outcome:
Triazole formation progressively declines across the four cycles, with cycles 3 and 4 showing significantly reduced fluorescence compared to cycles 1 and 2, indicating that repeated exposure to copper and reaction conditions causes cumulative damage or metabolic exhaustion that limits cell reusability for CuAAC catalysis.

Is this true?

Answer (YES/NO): NO